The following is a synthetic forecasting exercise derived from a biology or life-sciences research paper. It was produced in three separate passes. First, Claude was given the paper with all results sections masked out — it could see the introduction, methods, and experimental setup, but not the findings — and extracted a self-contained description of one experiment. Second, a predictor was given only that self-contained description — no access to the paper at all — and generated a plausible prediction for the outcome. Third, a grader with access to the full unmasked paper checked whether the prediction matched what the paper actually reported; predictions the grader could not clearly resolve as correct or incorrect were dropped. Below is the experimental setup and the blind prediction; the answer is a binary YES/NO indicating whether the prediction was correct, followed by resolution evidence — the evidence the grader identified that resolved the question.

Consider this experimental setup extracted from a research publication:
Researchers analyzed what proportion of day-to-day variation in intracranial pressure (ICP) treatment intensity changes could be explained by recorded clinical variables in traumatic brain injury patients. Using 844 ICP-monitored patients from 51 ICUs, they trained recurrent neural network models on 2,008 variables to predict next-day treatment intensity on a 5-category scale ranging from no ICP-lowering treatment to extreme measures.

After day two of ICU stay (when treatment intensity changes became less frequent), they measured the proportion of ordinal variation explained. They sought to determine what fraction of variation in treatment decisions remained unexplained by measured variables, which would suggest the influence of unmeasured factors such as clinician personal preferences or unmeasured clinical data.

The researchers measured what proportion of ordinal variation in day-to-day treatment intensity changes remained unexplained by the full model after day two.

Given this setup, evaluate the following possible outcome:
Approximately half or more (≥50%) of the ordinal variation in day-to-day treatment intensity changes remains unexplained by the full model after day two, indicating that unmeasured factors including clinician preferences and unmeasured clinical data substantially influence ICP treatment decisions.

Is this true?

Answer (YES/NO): YES